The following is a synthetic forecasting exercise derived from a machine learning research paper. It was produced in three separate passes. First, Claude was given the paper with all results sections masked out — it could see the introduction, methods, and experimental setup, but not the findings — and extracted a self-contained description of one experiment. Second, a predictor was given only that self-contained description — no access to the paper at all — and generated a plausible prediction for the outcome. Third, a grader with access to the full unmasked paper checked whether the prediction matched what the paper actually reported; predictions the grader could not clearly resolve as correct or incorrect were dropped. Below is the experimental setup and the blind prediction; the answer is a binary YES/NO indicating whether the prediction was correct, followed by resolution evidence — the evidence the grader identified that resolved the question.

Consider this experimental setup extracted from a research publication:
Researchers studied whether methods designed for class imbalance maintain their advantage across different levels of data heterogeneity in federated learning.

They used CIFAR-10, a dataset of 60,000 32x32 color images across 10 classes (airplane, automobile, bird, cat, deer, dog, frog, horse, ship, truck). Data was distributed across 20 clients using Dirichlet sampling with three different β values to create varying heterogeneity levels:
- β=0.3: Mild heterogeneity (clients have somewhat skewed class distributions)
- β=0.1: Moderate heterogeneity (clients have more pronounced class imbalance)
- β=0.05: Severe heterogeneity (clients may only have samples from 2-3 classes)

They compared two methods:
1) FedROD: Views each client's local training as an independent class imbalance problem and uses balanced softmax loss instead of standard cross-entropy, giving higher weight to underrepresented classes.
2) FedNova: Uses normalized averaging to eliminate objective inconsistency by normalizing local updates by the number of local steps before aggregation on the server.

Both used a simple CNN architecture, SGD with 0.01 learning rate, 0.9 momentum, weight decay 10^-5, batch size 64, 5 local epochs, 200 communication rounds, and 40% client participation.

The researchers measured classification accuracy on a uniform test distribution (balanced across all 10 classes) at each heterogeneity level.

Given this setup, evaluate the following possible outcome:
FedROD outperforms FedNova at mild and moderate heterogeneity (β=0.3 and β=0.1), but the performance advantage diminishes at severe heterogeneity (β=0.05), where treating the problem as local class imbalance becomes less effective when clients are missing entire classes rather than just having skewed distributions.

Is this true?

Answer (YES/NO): NO